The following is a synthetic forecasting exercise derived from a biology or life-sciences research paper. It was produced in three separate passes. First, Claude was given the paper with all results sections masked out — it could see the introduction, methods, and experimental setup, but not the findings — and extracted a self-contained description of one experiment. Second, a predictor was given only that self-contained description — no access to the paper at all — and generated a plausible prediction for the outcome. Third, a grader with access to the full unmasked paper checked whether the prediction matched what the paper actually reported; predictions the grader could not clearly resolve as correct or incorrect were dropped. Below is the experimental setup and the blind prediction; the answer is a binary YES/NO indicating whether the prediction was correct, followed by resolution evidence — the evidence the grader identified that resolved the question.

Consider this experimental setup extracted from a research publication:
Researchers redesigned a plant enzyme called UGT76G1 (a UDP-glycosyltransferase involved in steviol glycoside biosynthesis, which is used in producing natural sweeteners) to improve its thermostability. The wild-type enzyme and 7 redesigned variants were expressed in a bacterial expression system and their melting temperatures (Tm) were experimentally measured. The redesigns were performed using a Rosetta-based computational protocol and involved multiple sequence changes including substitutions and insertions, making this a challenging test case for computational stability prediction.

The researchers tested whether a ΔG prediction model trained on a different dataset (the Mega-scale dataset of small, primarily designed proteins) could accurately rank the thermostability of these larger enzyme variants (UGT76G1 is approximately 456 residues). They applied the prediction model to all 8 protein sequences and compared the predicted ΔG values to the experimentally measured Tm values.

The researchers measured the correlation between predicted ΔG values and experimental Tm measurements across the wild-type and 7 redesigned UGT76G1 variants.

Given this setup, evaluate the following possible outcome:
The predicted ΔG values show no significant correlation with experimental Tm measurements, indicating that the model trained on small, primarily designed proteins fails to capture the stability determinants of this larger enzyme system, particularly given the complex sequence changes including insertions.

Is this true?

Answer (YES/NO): NO